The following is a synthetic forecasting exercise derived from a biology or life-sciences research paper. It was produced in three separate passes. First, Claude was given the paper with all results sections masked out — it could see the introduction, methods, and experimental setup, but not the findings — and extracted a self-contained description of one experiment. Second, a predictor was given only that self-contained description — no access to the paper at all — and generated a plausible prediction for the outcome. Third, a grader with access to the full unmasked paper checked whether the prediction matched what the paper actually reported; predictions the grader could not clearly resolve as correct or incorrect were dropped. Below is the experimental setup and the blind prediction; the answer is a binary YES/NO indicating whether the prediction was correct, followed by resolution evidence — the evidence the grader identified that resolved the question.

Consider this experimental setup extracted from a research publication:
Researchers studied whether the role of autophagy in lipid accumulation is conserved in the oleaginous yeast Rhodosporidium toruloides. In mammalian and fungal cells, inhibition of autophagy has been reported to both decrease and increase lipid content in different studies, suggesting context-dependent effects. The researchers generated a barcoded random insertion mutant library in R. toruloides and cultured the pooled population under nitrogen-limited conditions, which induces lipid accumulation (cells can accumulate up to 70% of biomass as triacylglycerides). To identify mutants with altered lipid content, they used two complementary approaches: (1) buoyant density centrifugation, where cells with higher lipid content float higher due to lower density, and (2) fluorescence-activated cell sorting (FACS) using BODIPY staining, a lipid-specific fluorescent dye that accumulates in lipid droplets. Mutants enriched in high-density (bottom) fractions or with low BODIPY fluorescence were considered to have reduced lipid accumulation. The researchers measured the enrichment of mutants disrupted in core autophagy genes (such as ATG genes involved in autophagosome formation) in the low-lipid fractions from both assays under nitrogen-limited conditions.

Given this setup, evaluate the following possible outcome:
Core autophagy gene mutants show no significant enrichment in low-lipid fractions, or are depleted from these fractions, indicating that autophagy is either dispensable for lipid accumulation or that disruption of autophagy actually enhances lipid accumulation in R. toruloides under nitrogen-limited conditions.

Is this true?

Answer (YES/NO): NO